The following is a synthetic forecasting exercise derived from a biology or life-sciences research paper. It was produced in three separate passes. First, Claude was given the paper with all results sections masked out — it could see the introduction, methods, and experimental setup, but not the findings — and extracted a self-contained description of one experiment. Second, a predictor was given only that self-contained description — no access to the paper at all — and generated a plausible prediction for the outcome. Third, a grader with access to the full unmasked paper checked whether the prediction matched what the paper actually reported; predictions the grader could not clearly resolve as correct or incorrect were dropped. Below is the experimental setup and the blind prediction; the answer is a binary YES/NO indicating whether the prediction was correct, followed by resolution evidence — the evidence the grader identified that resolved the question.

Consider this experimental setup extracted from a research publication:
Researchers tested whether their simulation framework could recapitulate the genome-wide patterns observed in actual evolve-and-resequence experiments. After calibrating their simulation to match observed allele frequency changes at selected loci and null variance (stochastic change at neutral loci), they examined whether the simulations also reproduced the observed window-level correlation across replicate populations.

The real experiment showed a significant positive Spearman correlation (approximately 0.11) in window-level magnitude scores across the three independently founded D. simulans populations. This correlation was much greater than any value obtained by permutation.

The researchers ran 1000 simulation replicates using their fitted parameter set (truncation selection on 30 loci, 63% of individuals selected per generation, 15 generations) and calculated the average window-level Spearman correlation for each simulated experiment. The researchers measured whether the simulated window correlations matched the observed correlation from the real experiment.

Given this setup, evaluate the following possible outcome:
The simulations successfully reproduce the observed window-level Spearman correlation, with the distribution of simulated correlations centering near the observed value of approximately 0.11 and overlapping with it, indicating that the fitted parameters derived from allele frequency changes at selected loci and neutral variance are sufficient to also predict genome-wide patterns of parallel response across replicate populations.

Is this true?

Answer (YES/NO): YES